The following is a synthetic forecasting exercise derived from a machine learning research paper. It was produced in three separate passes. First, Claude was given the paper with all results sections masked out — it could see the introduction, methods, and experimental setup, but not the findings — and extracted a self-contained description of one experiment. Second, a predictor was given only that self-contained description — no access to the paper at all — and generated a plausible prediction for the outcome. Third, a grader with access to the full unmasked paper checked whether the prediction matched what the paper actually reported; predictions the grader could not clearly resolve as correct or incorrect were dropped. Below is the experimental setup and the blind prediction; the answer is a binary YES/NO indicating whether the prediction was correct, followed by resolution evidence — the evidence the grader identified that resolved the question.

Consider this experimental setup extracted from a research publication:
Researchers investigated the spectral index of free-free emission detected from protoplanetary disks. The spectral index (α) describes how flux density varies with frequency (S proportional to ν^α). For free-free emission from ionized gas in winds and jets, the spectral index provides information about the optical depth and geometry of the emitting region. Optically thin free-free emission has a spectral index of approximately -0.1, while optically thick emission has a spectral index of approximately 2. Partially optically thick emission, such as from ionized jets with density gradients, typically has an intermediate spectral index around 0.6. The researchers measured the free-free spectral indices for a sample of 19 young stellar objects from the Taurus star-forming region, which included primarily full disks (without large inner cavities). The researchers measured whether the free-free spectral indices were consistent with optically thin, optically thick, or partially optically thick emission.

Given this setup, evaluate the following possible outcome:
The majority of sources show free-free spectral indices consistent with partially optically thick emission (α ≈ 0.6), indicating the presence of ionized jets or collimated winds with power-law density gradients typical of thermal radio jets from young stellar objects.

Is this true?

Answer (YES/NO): YES